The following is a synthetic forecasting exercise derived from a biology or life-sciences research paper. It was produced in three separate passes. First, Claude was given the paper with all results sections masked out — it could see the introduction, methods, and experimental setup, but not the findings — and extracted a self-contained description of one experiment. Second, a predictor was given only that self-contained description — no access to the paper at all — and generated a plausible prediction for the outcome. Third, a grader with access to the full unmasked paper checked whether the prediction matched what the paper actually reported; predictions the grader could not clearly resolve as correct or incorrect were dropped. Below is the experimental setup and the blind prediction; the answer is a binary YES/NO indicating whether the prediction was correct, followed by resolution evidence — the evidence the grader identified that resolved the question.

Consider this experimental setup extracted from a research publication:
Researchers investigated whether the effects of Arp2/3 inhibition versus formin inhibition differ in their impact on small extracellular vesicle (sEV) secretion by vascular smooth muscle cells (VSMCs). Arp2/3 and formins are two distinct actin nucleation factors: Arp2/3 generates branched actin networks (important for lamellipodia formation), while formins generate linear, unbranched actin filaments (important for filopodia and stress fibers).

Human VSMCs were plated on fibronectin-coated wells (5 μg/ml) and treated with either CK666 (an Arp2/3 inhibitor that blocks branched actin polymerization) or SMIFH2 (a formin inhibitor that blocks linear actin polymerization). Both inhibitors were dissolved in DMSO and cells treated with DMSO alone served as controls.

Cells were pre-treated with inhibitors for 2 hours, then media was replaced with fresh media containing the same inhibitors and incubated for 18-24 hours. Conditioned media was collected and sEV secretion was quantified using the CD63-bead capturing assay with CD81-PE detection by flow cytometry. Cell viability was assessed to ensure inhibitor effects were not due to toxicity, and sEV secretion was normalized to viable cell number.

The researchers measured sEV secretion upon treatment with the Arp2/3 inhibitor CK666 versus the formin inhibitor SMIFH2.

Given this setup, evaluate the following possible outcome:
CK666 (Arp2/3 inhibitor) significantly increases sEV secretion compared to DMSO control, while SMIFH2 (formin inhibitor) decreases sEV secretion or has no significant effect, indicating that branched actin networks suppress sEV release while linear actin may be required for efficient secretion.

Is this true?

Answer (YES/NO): NO